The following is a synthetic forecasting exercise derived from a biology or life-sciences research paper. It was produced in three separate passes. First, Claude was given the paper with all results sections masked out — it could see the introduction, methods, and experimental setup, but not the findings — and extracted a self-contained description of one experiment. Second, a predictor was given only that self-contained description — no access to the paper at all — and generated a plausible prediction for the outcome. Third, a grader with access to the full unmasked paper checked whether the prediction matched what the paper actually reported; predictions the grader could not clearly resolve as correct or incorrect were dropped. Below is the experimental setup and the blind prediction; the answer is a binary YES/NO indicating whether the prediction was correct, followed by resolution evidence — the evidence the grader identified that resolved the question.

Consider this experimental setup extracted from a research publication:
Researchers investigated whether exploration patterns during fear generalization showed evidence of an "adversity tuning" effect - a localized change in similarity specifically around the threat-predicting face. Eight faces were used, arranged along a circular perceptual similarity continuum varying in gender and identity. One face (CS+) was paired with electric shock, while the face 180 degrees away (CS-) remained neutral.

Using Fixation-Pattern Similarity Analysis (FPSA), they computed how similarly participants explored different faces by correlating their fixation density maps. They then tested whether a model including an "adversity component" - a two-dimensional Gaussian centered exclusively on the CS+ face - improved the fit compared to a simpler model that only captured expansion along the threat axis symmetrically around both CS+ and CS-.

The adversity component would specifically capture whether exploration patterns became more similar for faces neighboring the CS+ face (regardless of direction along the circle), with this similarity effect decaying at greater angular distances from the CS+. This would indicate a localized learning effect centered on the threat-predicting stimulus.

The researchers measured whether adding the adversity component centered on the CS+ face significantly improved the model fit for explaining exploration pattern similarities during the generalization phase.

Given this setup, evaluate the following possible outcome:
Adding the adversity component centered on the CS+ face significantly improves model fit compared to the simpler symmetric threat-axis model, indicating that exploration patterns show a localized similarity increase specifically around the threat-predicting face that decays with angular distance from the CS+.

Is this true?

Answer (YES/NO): NO